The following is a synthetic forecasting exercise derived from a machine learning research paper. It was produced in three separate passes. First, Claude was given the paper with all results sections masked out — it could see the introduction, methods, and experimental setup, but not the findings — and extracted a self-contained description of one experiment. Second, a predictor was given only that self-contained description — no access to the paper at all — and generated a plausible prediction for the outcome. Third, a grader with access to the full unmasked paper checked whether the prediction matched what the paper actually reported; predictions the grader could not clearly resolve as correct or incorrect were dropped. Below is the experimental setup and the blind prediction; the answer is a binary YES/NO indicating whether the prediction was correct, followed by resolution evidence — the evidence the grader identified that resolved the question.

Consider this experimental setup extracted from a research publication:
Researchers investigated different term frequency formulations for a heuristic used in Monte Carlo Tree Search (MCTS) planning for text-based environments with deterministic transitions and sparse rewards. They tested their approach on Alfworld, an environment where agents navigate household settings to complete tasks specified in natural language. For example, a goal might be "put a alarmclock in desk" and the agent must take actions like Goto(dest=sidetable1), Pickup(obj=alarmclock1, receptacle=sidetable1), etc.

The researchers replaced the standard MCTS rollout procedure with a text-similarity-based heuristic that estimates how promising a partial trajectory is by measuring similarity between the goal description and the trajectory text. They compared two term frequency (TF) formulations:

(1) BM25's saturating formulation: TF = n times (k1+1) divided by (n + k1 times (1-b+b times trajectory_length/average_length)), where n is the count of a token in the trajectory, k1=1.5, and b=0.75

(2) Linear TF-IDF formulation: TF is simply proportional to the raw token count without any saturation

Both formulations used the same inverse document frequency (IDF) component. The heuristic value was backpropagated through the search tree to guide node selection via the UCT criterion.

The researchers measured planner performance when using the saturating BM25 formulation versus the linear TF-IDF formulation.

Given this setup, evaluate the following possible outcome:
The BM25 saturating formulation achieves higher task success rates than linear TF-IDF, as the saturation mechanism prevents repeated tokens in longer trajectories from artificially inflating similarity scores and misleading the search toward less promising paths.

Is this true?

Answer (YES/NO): YES